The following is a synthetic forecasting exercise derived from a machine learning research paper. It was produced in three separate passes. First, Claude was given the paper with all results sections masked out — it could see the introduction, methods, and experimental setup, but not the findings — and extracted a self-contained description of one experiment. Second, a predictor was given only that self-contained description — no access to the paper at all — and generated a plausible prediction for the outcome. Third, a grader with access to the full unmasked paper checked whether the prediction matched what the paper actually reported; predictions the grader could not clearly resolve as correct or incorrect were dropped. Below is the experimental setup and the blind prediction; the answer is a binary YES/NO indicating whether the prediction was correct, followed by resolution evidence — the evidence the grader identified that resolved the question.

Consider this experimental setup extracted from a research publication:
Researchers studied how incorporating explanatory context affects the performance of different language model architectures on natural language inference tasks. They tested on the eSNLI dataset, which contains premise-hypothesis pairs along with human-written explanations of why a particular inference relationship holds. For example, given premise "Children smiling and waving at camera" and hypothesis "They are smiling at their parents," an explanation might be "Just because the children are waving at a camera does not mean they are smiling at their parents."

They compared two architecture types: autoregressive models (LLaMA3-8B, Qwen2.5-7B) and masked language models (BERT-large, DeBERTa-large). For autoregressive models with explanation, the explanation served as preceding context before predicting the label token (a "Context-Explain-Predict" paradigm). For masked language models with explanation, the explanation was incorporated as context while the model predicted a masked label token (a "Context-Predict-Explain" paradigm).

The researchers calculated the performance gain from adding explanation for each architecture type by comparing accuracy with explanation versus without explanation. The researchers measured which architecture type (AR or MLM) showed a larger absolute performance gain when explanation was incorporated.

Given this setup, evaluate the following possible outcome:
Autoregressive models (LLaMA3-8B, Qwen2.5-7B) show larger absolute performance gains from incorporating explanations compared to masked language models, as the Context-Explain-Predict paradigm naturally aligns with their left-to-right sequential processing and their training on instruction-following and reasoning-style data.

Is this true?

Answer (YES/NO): NO